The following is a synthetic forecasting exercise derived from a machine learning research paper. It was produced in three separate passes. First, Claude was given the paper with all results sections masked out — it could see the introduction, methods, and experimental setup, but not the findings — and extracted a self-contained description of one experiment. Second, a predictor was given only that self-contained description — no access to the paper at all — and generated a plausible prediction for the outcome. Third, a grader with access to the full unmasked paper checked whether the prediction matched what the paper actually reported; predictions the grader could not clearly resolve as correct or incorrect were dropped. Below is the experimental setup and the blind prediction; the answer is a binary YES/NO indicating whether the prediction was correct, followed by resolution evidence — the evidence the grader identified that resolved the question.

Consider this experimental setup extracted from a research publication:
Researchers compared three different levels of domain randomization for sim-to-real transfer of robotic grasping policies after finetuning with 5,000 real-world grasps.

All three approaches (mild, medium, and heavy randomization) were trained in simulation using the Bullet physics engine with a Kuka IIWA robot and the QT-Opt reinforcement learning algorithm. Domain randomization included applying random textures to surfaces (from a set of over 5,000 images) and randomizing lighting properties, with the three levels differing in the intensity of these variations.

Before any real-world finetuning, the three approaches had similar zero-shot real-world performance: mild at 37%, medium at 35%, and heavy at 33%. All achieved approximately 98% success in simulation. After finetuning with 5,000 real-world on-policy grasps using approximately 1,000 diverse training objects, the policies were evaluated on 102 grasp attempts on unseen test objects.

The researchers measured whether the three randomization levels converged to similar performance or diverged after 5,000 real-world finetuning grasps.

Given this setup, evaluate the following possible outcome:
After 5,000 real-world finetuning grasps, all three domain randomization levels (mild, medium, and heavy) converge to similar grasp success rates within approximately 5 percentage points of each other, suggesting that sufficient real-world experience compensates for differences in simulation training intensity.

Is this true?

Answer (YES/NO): NO